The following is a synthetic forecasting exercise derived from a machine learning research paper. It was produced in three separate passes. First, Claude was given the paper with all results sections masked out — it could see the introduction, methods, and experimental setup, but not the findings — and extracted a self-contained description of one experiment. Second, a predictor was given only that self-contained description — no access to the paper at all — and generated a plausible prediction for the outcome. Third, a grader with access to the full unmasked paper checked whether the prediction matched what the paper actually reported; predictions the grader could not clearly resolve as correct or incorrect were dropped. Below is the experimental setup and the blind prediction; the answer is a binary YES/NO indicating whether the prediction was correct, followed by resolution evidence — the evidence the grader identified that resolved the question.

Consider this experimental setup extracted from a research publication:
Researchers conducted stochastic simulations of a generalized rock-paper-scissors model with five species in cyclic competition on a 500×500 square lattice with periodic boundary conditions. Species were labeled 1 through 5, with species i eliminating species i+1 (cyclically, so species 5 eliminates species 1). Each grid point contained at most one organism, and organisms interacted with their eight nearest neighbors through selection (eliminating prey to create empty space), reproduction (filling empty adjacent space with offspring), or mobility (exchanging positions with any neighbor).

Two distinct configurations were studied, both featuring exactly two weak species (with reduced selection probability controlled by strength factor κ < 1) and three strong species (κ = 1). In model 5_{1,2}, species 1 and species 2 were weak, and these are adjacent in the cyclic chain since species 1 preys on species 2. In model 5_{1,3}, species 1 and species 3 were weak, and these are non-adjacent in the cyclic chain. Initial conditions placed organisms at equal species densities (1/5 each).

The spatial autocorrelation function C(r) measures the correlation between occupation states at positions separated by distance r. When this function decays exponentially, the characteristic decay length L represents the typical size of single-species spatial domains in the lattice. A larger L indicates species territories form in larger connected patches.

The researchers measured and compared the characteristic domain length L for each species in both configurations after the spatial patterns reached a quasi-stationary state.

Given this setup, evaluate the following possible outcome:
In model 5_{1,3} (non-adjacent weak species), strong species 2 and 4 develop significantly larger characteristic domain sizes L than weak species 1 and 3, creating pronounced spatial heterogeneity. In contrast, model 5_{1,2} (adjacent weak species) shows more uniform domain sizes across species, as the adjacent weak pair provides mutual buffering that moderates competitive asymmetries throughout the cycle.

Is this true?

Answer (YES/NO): NO